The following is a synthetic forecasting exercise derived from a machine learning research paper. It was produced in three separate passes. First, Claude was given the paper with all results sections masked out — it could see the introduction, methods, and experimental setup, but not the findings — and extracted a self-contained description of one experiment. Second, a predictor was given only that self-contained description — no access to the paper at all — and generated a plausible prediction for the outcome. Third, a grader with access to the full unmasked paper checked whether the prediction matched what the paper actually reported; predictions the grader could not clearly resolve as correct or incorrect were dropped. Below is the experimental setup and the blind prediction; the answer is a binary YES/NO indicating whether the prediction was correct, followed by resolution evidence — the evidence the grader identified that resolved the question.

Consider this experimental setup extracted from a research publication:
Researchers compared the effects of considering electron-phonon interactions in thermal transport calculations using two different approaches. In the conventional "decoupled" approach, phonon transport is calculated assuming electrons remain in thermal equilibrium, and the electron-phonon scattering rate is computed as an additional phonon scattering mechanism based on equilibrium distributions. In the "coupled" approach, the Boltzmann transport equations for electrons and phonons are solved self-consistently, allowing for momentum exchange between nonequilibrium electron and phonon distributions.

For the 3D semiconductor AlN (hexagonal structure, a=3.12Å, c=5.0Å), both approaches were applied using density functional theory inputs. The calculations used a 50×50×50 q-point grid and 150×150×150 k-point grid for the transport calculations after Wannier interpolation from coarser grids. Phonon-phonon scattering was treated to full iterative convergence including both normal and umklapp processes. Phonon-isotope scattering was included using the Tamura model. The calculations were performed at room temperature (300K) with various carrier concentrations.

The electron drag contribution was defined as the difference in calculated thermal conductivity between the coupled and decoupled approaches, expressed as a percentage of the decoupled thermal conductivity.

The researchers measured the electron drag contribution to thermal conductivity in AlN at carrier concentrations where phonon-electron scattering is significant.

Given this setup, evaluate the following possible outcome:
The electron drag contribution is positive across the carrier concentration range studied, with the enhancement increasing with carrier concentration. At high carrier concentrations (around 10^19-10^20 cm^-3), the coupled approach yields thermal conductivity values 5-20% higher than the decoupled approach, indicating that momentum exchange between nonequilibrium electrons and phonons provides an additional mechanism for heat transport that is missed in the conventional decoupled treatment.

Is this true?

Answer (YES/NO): NO